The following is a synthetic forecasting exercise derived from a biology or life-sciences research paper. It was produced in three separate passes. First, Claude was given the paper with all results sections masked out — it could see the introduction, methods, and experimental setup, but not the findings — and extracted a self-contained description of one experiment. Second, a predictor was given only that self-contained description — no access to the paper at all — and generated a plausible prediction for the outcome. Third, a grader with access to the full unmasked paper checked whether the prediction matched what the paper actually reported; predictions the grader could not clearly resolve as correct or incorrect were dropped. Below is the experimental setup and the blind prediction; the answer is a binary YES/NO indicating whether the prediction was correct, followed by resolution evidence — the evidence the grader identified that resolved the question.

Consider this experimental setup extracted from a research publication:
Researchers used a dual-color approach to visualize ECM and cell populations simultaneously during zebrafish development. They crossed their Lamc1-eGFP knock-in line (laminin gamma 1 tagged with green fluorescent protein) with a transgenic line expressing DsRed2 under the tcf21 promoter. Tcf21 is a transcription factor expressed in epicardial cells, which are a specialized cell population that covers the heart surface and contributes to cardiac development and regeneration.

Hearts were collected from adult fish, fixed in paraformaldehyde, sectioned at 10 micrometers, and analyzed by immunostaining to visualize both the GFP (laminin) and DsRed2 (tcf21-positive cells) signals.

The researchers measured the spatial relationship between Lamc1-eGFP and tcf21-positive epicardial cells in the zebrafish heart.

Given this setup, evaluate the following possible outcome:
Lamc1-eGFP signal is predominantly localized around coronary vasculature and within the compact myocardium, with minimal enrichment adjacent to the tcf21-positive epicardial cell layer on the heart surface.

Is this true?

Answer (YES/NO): NO